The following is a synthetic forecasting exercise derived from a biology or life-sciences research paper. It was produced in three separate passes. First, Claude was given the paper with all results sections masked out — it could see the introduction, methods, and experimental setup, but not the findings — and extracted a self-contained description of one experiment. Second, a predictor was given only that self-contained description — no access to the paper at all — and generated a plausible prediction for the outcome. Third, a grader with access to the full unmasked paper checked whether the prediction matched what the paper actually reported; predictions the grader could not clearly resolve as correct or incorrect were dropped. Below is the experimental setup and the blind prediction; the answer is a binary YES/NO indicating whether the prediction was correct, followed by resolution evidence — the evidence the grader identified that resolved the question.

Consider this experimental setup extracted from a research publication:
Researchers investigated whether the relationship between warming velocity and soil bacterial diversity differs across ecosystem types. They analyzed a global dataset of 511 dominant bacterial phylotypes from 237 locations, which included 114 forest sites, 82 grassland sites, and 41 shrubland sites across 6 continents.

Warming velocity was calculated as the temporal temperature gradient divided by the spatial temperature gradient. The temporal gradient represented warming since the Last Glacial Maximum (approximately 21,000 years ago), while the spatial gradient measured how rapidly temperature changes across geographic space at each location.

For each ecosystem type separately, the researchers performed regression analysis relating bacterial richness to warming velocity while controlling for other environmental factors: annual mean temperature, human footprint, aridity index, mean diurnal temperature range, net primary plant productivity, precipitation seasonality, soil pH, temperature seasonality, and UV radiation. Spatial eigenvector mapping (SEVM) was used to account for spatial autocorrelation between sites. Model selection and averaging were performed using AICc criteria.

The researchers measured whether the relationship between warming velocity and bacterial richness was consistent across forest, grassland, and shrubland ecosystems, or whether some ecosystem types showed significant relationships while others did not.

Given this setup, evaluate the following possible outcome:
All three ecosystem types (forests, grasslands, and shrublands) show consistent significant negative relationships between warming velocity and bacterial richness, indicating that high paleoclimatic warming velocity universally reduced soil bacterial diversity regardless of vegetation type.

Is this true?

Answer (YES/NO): NO